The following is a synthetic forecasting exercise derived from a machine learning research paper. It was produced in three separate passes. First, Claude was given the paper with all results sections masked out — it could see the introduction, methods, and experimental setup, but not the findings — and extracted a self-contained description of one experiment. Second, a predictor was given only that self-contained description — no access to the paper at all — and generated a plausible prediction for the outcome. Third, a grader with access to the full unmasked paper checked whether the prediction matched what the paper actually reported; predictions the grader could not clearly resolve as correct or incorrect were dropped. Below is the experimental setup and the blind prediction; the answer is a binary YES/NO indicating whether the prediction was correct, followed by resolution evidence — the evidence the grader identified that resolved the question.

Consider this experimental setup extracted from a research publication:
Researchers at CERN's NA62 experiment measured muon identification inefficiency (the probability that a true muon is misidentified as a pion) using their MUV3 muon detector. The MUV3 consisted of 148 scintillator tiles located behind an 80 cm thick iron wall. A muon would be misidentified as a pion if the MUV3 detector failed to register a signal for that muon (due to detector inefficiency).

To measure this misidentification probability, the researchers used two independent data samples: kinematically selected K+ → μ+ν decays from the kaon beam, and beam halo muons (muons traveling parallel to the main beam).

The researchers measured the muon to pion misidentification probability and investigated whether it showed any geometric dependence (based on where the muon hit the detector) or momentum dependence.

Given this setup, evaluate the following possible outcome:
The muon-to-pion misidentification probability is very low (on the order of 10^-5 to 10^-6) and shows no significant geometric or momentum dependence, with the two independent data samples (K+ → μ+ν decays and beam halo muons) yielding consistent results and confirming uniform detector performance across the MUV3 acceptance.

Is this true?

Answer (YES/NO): NO